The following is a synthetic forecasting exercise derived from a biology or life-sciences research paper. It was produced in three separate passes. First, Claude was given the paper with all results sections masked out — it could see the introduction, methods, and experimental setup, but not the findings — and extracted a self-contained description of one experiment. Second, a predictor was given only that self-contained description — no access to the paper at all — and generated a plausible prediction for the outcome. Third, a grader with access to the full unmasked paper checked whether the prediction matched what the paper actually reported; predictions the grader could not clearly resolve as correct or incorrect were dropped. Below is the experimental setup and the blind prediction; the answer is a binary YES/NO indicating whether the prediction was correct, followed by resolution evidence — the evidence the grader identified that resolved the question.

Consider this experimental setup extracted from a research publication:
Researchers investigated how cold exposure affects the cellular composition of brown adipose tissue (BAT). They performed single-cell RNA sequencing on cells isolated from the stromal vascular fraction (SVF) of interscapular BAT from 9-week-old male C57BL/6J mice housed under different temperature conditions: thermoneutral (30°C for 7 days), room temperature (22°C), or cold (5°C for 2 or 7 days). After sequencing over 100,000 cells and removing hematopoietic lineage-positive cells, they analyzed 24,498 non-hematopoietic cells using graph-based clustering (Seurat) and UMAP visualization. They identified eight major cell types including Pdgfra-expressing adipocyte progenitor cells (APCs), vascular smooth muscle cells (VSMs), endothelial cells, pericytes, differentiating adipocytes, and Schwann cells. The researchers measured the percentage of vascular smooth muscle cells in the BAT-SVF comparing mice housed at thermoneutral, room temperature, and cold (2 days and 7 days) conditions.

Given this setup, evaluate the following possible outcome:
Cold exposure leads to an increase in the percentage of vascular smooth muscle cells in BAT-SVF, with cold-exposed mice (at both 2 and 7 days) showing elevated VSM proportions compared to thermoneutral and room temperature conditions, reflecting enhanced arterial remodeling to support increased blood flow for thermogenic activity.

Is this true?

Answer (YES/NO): NO